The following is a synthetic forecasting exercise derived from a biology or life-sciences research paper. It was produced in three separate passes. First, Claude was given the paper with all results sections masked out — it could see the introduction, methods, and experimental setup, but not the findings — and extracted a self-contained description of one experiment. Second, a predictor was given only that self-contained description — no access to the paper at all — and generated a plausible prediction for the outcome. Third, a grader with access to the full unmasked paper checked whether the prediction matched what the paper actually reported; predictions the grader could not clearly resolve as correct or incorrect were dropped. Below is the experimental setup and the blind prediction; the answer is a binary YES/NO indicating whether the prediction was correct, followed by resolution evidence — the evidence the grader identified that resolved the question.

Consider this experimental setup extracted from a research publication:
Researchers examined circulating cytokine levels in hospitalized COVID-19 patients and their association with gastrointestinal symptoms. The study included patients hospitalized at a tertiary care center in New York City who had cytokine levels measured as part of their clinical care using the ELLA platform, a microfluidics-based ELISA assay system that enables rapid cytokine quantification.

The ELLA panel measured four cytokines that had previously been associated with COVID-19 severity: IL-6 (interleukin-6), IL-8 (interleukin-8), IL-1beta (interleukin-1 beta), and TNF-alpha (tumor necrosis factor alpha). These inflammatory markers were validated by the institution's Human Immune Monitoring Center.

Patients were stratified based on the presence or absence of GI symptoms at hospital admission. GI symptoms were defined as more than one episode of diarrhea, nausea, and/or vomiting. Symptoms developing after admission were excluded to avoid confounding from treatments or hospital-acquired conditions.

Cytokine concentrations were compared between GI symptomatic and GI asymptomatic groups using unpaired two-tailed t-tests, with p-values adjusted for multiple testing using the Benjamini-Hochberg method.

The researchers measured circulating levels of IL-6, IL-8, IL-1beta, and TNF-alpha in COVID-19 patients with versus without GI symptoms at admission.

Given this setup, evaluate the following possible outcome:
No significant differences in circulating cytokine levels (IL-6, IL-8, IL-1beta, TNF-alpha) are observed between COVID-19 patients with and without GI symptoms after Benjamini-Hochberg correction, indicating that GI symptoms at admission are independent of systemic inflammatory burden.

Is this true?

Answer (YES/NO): NO